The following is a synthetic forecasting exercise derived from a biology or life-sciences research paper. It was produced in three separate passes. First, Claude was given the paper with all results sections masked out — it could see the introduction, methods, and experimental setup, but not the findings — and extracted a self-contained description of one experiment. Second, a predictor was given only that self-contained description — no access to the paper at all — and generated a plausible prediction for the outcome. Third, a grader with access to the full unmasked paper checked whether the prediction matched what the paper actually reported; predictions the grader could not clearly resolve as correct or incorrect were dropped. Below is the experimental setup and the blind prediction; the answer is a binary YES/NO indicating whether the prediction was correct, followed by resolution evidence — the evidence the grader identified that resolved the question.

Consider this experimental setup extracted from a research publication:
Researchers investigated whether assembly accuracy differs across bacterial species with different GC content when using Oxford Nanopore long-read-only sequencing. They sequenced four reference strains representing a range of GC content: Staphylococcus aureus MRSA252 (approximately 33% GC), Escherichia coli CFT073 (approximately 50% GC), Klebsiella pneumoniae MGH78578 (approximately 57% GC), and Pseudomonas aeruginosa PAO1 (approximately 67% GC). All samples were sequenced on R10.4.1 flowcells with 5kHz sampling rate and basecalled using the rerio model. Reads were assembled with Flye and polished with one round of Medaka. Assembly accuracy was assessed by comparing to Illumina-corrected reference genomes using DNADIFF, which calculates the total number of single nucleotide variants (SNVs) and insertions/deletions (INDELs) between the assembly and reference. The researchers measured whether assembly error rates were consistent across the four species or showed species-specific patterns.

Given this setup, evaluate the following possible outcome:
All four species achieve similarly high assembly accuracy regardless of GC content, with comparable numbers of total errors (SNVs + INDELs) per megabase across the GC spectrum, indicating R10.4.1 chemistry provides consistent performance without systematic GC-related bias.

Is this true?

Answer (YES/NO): NO